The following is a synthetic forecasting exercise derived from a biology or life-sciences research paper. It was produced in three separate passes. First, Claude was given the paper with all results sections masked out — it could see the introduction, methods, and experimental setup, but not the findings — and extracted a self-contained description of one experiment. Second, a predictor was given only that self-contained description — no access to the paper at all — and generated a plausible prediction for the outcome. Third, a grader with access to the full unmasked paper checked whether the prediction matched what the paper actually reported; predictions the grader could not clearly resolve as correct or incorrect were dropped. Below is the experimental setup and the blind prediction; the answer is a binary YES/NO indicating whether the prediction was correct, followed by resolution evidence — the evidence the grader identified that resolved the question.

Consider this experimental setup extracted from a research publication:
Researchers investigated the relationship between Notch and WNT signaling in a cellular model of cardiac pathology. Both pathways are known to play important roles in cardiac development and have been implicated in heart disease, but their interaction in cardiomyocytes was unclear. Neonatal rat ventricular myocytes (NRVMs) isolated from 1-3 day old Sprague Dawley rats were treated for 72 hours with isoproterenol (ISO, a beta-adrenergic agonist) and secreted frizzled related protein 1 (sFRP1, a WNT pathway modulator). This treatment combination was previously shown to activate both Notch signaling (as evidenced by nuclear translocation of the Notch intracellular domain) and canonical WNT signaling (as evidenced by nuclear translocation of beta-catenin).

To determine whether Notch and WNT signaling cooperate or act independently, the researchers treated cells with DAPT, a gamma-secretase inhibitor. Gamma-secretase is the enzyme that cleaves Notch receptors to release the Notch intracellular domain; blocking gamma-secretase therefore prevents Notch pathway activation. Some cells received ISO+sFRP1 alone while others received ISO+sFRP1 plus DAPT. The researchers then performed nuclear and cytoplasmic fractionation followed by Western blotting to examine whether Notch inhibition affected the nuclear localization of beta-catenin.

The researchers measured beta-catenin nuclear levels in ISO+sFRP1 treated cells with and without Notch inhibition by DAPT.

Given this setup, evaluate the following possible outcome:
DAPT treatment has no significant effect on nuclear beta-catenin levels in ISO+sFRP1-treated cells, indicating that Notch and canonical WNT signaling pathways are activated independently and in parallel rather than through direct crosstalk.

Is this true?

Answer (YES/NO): NO